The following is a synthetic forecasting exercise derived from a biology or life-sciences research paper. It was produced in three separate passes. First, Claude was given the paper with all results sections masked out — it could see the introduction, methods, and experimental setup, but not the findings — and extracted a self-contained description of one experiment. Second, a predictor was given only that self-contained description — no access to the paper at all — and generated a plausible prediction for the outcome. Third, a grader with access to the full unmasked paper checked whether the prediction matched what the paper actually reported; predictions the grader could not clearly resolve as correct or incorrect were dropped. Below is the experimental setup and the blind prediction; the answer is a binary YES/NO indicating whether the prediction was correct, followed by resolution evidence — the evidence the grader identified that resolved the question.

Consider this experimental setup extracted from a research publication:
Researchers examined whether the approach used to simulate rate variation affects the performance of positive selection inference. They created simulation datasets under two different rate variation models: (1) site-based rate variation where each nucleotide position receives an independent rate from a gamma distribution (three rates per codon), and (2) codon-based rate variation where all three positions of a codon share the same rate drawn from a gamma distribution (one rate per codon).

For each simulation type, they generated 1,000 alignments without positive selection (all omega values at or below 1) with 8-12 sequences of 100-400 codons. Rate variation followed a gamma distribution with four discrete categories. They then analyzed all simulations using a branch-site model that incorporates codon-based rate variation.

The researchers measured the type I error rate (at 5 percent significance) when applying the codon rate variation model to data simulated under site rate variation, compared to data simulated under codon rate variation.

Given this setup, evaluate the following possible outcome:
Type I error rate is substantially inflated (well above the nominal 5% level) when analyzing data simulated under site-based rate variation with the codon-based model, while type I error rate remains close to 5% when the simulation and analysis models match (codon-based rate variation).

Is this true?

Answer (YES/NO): NO